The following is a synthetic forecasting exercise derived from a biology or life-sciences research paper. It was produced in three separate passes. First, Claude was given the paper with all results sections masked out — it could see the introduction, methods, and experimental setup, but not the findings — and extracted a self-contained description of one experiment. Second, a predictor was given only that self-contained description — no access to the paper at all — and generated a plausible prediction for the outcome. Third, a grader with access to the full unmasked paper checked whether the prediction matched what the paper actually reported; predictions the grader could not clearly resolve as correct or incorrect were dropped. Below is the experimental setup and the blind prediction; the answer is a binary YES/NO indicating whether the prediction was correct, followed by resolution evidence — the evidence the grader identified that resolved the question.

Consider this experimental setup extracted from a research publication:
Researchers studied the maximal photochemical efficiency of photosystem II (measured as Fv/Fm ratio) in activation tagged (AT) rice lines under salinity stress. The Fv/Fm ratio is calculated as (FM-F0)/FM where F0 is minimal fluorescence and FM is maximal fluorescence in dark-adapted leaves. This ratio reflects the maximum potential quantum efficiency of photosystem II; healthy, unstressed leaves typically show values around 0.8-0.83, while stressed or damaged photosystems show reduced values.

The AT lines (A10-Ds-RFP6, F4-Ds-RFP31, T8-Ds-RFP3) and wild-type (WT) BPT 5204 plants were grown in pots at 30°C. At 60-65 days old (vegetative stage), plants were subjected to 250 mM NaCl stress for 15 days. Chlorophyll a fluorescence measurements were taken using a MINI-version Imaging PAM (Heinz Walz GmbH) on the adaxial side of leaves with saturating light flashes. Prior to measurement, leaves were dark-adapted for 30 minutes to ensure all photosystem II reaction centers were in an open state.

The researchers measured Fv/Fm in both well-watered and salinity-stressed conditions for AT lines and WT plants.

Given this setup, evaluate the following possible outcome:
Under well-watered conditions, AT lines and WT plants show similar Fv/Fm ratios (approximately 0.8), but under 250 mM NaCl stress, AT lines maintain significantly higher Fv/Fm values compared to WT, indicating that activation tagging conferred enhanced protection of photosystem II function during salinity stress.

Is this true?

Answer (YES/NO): YES